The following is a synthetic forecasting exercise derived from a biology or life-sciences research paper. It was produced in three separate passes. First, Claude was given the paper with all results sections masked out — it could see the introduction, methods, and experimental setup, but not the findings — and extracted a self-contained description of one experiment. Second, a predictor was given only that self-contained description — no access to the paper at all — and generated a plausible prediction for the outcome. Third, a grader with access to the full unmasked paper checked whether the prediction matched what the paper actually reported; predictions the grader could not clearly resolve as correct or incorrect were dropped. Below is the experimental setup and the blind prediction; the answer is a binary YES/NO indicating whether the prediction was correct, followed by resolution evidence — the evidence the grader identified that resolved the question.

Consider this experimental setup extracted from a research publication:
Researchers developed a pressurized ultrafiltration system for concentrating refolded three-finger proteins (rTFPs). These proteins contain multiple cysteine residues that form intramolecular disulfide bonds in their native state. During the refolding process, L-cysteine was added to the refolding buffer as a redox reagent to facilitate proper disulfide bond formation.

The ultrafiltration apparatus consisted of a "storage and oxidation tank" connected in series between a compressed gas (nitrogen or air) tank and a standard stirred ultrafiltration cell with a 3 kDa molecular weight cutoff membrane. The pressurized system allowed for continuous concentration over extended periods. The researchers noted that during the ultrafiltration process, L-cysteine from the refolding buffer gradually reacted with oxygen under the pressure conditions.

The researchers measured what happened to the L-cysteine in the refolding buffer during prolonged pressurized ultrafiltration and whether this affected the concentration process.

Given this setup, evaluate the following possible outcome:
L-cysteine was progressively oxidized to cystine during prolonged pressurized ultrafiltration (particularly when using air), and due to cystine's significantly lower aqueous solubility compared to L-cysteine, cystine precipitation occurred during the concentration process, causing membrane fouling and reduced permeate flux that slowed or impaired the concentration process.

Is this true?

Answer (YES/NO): YES